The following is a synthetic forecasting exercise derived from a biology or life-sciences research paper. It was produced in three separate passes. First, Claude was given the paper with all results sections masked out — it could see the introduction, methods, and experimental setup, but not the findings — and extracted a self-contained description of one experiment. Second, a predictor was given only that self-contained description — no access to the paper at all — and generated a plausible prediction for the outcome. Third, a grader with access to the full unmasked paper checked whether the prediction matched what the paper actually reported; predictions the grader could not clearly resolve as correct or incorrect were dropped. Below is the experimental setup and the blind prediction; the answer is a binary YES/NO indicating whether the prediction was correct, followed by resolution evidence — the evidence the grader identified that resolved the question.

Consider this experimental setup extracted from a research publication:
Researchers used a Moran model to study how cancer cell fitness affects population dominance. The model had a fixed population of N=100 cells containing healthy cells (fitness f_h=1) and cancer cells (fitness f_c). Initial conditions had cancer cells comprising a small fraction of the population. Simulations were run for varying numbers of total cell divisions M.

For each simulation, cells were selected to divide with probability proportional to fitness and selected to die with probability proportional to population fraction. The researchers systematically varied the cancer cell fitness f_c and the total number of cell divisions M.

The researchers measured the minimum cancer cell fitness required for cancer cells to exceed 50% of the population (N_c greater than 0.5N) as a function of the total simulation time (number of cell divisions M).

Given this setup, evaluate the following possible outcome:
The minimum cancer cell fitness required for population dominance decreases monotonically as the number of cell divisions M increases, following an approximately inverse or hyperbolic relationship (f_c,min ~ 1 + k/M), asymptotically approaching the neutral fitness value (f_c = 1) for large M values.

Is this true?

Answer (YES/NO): NO